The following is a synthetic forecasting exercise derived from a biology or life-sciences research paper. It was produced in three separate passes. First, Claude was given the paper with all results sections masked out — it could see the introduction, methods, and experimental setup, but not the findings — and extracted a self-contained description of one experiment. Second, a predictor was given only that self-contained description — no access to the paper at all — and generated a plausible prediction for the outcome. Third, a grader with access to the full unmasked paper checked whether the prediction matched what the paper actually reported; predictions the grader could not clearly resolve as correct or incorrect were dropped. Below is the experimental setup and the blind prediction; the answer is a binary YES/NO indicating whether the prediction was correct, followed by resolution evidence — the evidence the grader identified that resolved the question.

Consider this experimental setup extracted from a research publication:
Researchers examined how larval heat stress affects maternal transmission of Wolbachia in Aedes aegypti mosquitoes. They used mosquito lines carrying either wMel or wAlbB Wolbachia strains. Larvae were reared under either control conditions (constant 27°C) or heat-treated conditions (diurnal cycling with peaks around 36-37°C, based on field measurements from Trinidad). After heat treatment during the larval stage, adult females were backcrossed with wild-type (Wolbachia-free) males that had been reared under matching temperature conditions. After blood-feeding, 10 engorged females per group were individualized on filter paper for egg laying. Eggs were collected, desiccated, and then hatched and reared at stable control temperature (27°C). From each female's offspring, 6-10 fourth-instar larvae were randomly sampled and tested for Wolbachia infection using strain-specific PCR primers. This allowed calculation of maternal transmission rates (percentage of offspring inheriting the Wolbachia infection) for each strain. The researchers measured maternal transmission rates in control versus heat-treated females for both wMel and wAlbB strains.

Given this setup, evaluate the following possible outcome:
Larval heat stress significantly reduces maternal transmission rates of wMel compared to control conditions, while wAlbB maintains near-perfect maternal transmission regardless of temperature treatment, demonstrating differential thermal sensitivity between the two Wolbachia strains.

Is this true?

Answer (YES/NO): YES